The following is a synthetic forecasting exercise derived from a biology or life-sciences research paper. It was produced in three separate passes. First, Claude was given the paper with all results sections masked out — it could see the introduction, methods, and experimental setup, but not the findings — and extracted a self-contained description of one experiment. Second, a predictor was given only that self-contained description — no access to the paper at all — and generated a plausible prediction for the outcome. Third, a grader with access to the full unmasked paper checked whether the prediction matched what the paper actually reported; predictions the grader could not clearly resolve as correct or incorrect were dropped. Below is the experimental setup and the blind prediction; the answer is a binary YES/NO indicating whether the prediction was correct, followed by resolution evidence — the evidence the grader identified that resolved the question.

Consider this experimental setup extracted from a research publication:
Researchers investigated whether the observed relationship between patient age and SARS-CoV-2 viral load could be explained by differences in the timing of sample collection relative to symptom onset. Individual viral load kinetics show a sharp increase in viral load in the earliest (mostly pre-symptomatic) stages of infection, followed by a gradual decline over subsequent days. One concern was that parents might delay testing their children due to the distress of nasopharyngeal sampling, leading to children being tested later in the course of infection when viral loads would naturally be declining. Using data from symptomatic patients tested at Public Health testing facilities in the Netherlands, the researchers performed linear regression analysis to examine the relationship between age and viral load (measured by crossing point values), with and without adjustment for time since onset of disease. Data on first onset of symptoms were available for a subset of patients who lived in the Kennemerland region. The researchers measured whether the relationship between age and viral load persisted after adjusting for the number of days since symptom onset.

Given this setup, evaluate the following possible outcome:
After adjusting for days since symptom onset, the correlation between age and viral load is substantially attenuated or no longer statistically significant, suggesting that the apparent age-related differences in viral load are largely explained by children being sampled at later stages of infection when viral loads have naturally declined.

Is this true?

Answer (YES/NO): NO